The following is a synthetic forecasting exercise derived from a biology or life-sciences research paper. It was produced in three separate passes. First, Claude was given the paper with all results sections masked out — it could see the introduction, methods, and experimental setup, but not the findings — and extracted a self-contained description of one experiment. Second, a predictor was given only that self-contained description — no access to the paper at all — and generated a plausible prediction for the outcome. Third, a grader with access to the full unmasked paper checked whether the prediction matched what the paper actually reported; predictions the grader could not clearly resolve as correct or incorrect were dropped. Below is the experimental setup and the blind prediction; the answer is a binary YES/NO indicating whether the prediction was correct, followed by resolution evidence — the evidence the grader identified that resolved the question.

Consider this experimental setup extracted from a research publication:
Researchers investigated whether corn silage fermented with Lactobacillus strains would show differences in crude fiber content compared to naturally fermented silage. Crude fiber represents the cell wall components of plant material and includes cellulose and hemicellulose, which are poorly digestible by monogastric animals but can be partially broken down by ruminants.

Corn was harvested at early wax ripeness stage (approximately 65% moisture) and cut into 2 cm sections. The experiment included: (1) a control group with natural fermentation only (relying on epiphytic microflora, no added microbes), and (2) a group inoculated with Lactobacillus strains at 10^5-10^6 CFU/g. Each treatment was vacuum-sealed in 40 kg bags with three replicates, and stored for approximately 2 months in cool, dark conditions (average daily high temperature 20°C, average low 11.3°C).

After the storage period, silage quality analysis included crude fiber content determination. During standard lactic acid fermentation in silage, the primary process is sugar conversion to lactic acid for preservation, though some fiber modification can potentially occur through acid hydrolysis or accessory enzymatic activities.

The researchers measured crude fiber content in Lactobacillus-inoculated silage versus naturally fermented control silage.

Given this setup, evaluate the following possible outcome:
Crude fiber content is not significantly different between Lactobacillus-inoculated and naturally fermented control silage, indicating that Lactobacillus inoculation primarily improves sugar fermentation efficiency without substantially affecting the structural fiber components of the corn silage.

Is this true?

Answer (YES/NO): NO